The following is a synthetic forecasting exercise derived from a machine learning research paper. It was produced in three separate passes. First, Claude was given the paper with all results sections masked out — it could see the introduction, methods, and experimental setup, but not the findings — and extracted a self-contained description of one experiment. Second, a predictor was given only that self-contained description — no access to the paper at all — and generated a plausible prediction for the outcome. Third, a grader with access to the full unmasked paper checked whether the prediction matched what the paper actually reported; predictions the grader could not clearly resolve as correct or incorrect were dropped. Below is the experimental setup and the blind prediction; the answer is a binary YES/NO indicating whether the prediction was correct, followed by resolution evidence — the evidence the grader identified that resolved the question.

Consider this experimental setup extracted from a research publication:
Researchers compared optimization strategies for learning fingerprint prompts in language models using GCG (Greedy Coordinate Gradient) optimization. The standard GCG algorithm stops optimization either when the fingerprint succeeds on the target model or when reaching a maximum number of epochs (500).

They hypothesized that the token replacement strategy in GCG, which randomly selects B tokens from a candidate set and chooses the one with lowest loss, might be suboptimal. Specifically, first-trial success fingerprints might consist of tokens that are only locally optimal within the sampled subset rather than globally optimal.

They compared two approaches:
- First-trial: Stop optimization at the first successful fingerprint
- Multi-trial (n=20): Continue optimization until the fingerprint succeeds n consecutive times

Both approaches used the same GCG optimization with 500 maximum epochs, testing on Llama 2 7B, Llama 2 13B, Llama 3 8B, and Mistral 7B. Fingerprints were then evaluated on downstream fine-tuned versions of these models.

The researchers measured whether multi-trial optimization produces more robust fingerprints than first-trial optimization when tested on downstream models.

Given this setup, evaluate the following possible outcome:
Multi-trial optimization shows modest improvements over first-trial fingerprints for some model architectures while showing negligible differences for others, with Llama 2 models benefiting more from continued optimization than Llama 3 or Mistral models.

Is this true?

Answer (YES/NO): NO